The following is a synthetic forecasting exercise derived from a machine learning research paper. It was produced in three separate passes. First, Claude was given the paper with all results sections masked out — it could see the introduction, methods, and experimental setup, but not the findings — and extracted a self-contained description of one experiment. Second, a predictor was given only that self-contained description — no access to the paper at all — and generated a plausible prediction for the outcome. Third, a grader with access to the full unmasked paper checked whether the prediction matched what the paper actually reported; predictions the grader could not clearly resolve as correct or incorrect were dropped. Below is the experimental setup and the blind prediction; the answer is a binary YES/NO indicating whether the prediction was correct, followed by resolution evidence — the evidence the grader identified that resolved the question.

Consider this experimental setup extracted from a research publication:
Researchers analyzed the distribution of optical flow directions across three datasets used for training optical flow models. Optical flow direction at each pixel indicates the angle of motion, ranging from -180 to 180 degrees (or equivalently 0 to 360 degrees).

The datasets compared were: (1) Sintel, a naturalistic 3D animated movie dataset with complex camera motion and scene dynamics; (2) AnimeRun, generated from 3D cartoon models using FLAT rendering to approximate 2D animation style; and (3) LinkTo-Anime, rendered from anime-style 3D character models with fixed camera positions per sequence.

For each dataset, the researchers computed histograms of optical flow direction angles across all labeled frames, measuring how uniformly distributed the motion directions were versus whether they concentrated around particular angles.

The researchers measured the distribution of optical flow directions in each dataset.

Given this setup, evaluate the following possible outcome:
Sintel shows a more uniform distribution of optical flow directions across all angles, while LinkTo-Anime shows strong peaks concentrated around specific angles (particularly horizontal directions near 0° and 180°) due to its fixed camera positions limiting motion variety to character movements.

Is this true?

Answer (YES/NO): NO